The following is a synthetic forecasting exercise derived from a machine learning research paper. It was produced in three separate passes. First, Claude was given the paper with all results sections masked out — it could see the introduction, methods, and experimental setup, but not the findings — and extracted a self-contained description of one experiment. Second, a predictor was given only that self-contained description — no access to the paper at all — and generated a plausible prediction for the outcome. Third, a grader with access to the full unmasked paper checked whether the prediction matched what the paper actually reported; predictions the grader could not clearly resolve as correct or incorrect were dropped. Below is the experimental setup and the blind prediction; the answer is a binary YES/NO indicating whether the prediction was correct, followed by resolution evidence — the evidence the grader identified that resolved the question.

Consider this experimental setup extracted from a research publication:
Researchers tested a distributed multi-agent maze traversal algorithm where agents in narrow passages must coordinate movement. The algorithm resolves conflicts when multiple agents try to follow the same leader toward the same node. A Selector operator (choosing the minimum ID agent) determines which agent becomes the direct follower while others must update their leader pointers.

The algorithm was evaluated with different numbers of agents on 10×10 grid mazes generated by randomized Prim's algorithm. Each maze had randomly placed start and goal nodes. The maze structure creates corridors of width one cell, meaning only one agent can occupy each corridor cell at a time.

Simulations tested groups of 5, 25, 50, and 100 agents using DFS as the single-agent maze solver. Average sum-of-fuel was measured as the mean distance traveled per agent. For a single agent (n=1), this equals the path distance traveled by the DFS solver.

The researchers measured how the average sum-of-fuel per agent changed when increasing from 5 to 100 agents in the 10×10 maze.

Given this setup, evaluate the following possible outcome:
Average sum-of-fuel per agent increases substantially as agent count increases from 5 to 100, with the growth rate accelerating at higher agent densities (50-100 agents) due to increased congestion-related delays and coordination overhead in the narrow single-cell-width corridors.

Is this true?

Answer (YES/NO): NO